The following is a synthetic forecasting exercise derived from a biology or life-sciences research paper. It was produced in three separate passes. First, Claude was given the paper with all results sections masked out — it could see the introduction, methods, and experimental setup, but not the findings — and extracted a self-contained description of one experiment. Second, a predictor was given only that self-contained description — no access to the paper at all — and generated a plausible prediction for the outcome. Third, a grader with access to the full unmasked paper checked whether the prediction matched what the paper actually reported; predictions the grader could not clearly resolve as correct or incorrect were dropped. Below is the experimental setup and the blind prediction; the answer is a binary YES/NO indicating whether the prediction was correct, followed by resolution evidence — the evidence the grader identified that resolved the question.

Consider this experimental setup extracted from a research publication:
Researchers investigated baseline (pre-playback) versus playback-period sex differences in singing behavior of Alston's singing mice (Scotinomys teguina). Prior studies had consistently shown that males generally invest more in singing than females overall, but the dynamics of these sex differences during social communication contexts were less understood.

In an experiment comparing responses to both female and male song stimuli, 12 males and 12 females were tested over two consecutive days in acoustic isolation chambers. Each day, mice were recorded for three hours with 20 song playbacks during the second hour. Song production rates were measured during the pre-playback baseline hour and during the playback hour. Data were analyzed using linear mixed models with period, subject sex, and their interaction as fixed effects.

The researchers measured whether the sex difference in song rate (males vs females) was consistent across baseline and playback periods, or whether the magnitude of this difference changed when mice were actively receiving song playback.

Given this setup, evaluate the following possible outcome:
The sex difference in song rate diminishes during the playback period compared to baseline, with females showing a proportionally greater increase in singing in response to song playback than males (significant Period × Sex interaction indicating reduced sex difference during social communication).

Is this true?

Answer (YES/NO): YES